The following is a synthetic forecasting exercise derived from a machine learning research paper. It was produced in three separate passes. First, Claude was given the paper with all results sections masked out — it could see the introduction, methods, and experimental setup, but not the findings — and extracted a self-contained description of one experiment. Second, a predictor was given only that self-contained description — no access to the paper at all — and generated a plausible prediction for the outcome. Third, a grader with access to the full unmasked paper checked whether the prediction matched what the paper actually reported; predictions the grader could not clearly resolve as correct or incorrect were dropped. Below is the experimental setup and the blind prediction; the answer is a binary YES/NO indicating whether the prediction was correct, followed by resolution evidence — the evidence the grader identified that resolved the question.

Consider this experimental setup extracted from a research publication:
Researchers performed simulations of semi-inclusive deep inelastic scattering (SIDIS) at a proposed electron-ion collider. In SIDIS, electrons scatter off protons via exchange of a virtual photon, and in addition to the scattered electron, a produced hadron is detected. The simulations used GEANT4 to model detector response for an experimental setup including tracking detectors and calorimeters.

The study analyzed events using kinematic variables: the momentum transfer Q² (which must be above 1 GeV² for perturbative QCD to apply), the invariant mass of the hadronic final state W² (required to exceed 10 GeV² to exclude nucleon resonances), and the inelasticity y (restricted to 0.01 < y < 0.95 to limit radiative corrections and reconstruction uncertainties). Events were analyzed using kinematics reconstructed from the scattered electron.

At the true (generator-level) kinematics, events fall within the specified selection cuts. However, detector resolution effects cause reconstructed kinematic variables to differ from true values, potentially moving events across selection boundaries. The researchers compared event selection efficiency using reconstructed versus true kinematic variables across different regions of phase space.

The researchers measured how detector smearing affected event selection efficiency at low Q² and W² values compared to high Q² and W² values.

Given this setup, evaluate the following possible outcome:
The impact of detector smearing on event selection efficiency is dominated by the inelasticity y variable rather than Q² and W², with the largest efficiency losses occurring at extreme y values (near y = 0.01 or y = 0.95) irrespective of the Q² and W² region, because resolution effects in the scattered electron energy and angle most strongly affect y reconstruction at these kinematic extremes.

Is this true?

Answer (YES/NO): NO